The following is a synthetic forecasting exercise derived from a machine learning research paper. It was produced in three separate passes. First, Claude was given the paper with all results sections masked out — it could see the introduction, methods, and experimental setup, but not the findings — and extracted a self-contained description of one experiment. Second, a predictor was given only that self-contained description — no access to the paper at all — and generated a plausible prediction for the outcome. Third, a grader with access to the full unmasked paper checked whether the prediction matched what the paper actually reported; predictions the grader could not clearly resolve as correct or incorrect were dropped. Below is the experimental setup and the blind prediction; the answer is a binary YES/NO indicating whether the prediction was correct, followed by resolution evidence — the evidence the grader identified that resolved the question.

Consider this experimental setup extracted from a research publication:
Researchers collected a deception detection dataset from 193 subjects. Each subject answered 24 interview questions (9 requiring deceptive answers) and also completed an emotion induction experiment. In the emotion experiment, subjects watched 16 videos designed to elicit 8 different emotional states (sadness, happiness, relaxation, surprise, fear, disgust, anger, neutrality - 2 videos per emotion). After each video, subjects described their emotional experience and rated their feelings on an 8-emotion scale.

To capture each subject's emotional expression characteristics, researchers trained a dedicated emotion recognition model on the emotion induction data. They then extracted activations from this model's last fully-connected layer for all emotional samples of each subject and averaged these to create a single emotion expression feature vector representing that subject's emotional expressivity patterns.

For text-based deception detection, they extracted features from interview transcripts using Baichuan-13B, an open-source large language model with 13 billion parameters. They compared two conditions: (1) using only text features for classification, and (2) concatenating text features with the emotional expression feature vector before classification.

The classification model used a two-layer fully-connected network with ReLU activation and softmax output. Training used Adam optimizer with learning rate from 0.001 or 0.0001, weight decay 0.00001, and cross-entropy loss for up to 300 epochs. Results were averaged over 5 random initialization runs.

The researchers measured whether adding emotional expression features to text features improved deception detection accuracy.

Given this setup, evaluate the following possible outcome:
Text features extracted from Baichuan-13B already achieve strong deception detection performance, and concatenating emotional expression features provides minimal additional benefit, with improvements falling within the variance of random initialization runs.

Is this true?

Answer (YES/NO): NO